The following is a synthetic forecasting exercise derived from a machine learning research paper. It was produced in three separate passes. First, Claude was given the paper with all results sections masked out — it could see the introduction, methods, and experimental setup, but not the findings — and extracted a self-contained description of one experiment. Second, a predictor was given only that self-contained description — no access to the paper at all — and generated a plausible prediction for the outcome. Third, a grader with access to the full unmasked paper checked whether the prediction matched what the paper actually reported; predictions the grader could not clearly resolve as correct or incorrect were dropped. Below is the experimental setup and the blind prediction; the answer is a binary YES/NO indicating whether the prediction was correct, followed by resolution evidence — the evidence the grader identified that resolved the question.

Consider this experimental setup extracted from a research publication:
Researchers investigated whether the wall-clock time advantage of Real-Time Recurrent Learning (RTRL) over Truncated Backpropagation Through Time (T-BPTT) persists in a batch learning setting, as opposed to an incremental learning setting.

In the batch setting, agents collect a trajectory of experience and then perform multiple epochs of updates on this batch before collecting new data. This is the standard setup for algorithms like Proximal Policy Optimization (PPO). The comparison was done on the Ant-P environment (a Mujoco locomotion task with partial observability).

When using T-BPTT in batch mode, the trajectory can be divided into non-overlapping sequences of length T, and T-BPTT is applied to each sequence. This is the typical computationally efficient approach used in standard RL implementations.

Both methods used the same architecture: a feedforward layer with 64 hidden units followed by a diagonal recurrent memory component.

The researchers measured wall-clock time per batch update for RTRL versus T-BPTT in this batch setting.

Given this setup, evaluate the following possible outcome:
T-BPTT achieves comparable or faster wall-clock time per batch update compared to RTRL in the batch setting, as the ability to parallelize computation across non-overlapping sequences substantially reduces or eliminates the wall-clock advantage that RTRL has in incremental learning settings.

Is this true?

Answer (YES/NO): YES